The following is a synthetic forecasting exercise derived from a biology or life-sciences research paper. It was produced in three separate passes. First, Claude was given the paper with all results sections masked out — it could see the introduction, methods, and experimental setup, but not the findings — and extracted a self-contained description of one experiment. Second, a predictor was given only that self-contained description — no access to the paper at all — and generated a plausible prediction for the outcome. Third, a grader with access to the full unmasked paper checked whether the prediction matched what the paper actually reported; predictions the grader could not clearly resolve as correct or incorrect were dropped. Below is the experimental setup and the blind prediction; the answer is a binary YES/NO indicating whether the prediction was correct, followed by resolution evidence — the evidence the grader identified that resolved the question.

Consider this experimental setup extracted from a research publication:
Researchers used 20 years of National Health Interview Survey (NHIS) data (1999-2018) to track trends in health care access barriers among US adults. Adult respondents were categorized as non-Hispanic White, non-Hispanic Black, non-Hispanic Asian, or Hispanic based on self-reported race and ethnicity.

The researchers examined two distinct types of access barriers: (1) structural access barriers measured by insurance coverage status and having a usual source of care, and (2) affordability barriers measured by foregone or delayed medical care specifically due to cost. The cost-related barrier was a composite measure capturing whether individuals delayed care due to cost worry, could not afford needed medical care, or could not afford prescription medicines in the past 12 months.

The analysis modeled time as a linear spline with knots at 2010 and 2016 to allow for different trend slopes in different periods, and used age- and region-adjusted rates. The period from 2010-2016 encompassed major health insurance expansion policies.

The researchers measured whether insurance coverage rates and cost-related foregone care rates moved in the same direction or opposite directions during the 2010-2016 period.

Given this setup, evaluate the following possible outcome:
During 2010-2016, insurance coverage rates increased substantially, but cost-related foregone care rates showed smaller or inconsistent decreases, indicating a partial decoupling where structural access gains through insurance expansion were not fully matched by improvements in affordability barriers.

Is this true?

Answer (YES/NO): YES